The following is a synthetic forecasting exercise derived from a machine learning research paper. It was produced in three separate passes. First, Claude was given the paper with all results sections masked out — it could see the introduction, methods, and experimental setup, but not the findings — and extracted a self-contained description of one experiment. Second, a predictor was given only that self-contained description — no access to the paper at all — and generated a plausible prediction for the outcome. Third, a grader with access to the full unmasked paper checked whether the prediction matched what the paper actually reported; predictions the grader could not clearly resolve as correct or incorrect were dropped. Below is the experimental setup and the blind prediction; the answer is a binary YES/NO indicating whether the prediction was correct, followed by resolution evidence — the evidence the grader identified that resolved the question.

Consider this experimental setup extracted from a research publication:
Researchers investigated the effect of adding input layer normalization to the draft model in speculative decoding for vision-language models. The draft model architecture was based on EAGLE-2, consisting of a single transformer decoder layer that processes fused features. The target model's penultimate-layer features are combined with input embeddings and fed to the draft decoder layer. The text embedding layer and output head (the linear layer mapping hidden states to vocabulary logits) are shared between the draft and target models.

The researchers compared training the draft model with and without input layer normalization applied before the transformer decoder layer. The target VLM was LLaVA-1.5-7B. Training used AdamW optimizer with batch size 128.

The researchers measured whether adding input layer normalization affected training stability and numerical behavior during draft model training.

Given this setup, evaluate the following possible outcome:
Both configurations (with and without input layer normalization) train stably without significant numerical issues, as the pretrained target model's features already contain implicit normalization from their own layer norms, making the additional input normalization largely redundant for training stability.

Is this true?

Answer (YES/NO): NO